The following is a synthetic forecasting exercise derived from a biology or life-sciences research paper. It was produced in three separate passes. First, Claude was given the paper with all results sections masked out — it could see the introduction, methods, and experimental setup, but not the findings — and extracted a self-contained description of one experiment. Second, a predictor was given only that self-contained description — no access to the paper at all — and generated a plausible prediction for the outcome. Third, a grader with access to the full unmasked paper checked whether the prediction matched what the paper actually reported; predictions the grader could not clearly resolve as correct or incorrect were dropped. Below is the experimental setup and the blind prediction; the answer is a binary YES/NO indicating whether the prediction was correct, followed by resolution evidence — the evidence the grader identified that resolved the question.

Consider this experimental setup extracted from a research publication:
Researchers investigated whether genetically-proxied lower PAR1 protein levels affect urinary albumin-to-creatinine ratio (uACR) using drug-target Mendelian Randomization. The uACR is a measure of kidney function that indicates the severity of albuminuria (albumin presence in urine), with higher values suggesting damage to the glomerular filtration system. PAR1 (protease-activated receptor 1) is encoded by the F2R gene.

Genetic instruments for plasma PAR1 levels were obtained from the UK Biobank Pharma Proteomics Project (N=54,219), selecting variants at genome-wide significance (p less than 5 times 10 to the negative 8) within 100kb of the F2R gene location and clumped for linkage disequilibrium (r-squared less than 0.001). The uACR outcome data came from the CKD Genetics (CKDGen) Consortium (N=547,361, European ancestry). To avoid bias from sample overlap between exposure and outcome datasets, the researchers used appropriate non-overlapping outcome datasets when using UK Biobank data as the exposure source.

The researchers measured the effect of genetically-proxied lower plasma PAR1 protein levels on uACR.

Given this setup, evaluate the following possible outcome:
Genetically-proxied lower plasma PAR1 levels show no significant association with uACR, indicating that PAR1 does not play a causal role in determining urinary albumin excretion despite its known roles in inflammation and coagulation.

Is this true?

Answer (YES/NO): YES